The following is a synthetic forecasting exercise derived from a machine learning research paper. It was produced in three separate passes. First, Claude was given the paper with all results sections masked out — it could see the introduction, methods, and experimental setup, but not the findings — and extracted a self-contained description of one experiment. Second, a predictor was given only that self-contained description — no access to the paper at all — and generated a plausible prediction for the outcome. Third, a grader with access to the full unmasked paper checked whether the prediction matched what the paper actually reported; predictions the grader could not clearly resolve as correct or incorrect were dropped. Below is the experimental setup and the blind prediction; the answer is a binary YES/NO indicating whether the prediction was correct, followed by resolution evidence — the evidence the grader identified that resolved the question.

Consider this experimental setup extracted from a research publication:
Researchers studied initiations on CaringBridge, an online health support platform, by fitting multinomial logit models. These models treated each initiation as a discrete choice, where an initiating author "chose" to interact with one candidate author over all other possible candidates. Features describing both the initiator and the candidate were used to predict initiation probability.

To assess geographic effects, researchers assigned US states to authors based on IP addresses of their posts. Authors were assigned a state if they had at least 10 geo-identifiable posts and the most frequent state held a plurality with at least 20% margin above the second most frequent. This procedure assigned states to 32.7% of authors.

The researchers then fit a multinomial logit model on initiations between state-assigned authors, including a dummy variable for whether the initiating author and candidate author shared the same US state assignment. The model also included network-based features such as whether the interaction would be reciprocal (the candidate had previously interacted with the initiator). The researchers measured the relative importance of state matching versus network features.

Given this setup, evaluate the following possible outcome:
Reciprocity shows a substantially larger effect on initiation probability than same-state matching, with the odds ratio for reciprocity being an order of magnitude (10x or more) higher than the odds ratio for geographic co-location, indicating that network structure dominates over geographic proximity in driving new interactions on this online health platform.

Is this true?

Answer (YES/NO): YES